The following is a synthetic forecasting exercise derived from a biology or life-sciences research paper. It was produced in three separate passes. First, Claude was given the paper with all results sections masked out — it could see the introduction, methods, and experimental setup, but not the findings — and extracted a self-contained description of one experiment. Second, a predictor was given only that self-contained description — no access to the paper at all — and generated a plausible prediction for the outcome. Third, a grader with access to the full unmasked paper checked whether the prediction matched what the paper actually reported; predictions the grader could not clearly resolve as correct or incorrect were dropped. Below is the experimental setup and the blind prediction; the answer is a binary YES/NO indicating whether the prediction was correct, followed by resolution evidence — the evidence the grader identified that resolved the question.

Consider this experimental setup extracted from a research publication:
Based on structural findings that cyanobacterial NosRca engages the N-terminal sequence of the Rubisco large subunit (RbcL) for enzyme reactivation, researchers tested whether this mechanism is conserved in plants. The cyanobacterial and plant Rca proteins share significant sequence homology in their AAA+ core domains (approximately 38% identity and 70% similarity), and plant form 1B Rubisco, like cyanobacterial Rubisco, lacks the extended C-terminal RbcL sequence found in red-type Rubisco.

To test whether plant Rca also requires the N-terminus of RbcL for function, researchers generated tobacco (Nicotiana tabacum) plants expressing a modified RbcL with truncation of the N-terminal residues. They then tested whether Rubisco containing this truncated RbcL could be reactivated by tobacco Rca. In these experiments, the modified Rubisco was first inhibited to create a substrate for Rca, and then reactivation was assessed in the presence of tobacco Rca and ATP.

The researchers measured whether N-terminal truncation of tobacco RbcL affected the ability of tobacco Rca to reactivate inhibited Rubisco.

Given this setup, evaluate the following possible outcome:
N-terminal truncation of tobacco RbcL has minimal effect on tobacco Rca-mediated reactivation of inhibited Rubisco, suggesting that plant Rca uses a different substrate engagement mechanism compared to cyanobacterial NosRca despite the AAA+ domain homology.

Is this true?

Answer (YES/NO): NO